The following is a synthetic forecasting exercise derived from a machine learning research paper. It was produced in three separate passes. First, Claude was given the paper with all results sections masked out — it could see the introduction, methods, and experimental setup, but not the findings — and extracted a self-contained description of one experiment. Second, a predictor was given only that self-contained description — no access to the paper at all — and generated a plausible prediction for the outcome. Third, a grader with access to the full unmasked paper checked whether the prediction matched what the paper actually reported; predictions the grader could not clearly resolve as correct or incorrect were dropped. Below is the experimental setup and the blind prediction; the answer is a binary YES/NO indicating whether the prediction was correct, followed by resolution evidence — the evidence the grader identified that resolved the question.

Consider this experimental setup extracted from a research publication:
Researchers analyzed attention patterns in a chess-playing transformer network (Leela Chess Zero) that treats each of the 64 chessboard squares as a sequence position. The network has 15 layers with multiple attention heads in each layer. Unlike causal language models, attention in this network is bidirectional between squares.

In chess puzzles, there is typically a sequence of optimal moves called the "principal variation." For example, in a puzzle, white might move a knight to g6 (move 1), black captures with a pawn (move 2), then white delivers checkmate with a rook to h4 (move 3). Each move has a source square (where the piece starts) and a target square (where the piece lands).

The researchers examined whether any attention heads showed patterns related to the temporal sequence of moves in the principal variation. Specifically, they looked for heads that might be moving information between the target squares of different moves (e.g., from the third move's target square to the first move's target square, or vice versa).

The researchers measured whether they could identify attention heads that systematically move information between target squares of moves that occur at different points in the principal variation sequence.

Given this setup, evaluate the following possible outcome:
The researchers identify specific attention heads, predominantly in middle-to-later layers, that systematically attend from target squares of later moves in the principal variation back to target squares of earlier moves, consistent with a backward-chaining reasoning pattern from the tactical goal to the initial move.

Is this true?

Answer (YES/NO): NO